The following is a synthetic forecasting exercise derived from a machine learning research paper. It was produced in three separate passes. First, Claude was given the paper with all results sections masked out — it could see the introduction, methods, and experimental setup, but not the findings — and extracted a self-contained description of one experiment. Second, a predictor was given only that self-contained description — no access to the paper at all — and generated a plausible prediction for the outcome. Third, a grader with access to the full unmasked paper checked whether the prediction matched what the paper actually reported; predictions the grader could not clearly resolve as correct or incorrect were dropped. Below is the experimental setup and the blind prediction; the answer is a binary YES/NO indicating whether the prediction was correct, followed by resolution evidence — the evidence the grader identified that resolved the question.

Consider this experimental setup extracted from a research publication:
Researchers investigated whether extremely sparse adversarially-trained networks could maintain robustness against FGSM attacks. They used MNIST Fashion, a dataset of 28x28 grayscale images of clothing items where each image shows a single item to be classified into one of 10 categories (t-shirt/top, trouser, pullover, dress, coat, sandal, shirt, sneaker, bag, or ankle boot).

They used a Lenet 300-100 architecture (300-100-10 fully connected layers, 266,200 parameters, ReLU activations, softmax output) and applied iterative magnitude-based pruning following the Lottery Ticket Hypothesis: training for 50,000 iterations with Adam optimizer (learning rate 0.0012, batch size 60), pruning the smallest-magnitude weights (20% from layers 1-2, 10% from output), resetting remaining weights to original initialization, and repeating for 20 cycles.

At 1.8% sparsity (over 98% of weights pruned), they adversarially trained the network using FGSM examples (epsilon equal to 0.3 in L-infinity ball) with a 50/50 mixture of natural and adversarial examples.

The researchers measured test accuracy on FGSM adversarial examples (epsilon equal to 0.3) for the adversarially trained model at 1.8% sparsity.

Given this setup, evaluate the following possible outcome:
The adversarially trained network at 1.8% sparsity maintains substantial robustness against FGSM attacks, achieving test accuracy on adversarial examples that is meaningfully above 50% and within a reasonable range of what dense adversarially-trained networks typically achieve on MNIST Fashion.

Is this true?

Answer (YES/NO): YES